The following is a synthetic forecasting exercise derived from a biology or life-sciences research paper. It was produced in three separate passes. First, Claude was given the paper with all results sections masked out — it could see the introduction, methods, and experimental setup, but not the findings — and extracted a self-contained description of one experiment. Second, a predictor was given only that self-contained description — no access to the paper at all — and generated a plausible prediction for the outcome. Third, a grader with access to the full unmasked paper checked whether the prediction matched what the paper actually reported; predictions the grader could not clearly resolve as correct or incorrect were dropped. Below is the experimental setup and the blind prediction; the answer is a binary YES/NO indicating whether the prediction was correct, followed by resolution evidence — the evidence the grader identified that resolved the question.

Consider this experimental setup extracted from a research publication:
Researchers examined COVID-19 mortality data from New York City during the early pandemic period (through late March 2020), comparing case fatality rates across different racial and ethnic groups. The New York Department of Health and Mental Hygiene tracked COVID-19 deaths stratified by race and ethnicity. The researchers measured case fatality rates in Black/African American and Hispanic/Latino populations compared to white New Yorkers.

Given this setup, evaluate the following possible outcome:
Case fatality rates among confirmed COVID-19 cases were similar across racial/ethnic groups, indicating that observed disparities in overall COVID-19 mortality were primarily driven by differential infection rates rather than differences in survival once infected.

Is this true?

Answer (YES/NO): NO